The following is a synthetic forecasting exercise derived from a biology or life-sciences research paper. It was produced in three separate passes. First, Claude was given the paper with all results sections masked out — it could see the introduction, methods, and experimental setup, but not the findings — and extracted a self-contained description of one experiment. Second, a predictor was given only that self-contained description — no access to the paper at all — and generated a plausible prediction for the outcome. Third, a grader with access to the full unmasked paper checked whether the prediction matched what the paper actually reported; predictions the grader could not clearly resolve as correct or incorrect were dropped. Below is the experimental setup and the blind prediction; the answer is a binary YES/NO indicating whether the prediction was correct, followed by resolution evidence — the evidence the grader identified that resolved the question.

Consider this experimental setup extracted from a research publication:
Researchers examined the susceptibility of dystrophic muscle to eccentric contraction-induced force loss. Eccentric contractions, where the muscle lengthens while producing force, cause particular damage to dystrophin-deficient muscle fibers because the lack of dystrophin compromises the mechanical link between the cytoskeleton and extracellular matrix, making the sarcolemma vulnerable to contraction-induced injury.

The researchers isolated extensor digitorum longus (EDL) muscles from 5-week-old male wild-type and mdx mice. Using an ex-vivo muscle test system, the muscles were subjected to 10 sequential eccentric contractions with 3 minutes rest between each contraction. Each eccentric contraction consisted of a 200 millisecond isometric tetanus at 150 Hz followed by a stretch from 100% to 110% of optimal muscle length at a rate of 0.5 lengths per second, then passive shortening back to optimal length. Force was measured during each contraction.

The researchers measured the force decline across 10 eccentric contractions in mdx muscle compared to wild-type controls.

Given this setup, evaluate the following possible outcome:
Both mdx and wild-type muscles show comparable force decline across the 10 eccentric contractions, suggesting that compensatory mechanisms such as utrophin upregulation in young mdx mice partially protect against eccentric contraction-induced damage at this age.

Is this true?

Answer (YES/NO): NO